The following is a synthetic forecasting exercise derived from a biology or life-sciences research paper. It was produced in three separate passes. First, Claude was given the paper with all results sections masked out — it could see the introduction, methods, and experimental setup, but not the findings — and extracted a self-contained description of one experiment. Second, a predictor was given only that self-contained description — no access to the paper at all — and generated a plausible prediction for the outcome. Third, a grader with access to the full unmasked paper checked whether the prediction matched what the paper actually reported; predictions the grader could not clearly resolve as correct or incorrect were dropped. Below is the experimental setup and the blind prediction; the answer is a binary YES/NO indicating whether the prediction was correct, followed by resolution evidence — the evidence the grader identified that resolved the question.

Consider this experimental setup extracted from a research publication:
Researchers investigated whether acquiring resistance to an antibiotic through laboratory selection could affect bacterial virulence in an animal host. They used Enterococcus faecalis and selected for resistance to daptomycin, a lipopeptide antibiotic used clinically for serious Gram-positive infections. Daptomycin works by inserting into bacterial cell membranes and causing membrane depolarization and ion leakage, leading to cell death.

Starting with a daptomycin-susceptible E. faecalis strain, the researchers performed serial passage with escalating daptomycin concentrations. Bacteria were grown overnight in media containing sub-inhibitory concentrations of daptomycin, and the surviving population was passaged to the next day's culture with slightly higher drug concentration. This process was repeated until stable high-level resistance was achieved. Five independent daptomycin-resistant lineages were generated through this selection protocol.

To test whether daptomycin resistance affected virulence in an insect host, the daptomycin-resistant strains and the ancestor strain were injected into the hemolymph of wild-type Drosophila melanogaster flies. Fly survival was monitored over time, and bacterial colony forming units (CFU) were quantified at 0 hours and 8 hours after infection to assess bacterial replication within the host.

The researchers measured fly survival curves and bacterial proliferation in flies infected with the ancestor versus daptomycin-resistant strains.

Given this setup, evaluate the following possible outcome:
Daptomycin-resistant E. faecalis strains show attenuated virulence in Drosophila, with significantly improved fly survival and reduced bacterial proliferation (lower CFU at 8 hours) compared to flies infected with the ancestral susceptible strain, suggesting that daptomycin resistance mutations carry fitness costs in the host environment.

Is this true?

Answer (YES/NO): NO